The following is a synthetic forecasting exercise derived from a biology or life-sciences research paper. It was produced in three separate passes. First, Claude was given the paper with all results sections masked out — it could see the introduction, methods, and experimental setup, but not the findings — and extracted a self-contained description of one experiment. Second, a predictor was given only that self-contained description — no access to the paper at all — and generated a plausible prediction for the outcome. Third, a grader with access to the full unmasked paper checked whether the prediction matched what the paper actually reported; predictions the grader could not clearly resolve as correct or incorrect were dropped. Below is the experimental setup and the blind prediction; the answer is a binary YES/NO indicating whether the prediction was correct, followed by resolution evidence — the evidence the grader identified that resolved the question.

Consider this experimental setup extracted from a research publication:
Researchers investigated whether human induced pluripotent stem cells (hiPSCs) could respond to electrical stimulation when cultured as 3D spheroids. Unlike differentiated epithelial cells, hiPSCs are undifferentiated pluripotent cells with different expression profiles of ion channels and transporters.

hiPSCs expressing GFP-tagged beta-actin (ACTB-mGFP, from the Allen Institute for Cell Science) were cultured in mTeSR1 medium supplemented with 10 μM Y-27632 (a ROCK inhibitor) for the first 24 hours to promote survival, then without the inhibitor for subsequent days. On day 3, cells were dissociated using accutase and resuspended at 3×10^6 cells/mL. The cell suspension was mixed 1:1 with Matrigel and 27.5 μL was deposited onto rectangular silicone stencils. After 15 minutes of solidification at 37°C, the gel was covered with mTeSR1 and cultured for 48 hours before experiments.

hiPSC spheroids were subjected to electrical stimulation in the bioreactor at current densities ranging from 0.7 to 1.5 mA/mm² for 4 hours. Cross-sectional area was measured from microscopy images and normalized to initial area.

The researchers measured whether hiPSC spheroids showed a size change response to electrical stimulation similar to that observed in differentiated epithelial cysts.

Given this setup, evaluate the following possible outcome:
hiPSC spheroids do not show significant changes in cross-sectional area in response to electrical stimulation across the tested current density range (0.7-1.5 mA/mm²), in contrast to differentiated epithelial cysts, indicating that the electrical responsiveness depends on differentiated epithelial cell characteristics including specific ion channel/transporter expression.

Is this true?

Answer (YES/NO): YES